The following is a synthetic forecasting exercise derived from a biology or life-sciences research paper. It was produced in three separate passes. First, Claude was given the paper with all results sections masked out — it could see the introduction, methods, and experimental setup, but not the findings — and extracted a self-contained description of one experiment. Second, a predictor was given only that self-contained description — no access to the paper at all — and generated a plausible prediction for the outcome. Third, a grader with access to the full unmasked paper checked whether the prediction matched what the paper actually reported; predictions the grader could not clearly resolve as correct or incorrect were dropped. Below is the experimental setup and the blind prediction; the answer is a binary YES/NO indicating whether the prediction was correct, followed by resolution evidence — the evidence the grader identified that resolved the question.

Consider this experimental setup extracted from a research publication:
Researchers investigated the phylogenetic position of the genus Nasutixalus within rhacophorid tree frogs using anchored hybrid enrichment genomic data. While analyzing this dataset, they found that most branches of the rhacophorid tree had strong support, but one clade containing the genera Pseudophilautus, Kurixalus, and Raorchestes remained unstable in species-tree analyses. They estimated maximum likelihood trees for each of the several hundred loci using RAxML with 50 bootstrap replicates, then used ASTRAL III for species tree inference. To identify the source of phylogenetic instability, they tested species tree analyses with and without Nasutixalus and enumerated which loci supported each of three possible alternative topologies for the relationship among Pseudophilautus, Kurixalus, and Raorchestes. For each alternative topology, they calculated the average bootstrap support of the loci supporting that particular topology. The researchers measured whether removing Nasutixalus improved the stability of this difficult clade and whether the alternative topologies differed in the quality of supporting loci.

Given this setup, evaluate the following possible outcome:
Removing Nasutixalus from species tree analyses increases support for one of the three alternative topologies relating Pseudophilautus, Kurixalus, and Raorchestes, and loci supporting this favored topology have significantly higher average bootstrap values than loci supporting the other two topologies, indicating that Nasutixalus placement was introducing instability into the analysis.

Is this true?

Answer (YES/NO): YES